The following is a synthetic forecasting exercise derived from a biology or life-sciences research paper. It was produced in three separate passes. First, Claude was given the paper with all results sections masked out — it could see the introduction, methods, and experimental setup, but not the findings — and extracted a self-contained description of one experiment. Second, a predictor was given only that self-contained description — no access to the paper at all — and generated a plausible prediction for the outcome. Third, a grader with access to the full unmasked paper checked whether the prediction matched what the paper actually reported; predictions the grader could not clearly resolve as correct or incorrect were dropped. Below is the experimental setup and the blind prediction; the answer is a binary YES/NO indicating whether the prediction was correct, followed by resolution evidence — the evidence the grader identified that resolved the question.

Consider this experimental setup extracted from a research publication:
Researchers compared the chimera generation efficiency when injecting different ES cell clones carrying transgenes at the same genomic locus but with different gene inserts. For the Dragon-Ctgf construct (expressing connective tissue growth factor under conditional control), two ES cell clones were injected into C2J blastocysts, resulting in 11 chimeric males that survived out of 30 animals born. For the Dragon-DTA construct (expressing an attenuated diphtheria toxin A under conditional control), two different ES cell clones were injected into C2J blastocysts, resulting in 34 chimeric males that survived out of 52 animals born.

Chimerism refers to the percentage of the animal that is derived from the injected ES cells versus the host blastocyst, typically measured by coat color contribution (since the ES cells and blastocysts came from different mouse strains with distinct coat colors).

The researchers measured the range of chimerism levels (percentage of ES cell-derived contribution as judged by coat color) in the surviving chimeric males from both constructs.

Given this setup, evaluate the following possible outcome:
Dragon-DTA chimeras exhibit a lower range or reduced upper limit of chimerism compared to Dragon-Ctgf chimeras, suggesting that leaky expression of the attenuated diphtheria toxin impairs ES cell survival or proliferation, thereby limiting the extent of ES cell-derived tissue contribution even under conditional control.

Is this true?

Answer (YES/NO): NO